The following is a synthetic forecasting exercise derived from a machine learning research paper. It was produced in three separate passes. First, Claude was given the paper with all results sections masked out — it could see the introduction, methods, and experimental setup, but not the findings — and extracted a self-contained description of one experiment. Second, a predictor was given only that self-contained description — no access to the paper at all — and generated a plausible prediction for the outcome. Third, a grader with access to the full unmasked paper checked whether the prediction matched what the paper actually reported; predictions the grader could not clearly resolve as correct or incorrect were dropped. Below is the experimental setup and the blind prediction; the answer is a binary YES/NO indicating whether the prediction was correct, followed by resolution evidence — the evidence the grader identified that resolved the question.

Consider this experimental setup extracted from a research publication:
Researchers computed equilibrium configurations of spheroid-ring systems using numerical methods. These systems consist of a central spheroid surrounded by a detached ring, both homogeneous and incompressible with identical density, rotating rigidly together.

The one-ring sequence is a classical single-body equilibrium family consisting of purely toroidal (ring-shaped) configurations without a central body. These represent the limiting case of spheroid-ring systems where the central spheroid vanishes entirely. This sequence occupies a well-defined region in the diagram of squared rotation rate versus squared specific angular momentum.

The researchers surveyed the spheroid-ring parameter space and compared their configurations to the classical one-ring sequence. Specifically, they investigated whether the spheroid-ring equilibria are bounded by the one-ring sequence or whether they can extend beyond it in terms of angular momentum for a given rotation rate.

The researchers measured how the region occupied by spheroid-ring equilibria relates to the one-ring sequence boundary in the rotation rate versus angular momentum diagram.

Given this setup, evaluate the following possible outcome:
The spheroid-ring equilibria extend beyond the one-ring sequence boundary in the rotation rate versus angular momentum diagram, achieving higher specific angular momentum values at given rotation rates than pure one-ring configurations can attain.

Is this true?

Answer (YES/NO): YES